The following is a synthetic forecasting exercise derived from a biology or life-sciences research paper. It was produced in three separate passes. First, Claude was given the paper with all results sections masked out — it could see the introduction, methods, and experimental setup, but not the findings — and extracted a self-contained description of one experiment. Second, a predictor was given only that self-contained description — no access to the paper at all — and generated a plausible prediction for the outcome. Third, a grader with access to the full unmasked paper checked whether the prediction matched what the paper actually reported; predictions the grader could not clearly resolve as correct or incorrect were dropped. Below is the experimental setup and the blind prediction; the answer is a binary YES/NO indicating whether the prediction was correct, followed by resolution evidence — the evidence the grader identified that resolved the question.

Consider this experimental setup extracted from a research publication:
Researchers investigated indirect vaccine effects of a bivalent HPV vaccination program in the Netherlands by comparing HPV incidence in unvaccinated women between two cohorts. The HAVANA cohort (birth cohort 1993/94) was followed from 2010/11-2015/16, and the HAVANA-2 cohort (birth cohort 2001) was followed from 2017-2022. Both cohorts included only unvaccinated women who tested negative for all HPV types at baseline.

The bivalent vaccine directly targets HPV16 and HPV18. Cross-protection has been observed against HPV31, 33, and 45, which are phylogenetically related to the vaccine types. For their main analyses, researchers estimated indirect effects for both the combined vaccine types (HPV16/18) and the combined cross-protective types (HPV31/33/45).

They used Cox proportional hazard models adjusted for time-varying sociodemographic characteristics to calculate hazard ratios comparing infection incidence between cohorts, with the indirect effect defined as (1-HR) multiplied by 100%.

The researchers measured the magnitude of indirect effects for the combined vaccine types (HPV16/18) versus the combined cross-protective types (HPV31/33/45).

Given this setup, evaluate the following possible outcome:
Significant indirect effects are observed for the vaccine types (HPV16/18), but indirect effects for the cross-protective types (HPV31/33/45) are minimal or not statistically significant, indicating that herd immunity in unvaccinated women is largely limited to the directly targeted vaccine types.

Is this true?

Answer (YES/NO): NO